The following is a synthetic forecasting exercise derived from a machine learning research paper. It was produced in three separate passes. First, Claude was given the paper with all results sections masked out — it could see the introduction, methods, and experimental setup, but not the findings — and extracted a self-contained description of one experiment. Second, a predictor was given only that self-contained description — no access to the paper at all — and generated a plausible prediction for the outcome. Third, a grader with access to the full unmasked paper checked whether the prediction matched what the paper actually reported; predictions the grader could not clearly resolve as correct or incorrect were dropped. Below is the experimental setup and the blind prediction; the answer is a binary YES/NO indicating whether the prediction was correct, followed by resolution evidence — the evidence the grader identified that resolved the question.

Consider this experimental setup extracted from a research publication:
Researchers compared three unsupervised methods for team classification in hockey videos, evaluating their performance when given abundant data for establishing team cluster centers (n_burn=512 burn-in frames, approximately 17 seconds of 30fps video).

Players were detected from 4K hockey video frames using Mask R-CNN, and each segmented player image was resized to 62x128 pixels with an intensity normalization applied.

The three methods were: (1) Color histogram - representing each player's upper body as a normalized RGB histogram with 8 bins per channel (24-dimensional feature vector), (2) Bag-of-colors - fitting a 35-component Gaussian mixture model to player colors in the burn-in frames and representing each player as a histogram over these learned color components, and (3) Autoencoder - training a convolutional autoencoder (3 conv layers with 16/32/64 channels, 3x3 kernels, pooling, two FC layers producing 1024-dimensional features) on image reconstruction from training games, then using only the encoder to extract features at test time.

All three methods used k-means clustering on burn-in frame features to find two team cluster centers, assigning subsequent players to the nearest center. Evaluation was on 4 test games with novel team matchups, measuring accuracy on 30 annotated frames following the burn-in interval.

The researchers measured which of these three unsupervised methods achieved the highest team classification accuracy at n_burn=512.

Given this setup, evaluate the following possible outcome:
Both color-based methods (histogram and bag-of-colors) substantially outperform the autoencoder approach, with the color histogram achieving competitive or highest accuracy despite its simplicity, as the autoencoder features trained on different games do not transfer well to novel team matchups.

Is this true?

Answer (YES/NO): YES